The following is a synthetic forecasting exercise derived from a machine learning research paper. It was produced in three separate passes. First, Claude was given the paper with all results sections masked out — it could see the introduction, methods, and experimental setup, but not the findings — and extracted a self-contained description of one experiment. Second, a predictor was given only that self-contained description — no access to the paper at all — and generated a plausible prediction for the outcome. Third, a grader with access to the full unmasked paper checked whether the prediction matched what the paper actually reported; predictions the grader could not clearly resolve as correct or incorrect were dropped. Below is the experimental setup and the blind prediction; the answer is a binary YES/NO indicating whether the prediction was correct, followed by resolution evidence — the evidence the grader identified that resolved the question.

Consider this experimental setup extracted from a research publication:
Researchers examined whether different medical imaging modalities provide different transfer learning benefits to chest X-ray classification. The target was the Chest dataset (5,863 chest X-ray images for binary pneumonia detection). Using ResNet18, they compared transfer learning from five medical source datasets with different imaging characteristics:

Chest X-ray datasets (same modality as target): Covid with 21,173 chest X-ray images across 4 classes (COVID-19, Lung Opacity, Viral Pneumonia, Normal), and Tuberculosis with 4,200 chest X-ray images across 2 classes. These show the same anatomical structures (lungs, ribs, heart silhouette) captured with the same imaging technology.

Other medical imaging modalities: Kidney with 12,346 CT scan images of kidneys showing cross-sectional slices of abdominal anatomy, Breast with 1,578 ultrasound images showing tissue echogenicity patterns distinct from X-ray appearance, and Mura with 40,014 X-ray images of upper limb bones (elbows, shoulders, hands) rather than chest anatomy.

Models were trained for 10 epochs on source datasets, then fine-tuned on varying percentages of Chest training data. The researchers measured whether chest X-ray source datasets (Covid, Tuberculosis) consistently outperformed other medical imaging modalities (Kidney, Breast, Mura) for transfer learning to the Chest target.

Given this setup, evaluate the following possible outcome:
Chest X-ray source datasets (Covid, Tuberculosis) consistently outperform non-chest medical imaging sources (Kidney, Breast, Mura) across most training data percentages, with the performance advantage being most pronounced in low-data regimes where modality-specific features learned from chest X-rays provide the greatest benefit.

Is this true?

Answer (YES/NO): NO